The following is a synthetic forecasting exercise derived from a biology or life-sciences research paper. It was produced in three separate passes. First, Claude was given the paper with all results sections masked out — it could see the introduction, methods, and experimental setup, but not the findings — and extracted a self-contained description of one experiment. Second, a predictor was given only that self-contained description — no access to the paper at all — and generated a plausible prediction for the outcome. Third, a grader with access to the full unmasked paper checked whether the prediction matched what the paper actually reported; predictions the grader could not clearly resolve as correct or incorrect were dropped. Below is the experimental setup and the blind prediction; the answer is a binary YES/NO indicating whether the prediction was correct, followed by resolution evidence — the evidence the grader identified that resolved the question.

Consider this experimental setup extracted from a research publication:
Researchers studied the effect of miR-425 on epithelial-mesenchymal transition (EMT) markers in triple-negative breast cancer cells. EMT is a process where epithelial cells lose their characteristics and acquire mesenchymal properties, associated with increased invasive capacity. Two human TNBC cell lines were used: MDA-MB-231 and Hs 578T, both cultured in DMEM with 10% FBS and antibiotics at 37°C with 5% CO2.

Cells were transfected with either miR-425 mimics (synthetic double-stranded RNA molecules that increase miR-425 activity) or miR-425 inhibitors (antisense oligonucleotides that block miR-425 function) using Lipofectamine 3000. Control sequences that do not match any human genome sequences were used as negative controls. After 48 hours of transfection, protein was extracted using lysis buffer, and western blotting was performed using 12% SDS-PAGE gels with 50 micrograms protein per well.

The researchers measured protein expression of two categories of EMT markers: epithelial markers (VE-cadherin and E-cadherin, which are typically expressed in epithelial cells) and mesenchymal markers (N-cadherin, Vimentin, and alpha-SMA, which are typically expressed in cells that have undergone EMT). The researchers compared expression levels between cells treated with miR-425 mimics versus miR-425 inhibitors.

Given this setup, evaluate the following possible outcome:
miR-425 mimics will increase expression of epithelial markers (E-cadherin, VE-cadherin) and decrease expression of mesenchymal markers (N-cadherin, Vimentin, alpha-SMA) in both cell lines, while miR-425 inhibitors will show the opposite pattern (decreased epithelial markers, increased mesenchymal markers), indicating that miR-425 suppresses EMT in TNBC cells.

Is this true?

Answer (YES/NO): YES